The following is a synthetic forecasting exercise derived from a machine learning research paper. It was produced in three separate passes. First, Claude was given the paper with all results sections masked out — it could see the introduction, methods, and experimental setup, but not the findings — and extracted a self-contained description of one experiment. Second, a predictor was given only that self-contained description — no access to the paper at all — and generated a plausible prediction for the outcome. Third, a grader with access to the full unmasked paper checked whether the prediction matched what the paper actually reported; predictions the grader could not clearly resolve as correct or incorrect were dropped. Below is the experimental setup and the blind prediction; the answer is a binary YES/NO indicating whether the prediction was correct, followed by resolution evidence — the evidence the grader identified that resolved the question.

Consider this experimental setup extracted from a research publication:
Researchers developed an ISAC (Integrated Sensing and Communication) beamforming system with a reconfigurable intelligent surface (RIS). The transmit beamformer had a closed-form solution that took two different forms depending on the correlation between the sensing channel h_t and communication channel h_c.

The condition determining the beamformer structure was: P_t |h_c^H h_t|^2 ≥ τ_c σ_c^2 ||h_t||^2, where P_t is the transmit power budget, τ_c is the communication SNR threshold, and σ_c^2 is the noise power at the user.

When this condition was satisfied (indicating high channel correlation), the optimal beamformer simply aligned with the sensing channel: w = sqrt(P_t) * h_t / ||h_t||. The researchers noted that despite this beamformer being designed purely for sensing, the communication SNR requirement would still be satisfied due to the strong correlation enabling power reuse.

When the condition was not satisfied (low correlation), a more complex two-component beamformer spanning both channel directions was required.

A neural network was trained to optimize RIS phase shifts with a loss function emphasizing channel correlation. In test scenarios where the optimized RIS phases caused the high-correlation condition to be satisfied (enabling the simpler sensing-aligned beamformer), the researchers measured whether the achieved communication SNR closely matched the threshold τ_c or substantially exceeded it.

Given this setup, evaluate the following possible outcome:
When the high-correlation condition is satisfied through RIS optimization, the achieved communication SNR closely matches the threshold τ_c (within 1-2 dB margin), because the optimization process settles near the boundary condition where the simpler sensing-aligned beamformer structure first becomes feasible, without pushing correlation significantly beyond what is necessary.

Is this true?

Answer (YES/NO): NO